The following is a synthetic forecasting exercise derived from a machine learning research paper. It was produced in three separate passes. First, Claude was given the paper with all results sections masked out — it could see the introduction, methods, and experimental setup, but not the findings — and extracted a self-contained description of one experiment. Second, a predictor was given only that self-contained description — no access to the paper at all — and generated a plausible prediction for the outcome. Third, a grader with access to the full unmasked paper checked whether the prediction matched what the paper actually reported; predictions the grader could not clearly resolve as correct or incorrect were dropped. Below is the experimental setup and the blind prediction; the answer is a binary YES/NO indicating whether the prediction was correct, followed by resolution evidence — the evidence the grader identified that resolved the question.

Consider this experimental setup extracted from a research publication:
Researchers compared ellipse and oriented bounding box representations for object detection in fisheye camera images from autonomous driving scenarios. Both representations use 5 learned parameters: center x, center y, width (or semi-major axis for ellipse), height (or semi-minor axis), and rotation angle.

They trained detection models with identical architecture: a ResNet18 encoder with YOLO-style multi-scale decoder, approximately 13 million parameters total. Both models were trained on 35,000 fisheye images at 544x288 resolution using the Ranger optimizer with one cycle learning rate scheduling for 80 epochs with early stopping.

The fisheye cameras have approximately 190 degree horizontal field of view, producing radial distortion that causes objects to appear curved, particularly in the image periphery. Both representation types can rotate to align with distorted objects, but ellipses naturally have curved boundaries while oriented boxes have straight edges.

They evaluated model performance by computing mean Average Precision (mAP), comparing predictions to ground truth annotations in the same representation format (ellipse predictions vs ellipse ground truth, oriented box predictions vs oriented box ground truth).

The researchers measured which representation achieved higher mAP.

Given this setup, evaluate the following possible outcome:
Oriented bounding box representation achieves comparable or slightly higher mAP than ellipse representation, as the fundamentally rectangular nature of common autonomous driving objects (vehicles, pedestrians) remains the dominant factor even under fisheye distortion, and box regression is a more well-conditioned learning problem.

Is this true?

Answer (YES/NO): YES